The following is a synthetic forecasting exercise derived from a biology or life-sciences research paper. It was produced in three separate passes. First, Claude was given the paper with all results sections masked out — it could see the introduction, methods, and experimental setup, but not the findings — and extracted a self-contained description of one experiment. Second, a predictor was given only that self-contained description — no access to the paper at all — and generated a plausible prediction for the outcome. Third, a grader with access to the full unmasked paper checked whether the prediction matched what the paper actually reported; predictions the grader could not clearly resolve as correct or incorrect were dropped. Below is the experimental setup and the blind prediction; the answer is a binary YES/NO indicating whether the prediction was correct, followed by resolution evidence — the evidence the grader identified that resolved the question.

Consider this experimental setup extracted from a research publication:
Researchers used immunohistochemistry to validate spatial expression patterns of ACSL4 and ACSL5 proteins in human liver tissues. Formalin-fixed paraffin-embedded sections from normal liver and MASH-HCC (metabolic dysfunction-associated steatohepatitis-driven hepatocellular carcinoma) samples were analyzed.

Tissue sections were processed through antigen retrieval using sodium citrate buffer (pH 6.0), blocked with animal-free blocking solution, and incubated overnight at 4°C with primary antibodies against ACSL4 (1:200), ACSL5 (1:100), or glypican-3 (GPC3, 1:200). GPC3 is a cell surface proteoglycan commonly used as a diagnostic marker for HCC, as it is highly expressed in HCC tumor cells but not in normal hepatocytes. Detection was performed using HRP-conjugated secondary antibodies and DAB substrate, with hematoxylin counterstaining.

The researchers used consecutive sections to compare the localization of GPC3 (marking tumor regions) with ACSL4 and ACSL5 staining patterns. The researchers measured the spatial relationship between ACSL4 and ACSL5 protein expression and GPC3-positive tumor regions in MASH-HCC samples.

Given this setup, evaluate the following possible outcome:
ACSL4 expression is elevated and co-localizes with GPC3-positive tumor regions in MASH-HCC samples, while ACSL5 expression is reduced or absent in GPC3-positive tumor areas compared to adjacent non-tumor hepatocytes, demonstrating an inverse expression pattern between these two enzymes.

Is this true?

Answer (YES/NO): YES